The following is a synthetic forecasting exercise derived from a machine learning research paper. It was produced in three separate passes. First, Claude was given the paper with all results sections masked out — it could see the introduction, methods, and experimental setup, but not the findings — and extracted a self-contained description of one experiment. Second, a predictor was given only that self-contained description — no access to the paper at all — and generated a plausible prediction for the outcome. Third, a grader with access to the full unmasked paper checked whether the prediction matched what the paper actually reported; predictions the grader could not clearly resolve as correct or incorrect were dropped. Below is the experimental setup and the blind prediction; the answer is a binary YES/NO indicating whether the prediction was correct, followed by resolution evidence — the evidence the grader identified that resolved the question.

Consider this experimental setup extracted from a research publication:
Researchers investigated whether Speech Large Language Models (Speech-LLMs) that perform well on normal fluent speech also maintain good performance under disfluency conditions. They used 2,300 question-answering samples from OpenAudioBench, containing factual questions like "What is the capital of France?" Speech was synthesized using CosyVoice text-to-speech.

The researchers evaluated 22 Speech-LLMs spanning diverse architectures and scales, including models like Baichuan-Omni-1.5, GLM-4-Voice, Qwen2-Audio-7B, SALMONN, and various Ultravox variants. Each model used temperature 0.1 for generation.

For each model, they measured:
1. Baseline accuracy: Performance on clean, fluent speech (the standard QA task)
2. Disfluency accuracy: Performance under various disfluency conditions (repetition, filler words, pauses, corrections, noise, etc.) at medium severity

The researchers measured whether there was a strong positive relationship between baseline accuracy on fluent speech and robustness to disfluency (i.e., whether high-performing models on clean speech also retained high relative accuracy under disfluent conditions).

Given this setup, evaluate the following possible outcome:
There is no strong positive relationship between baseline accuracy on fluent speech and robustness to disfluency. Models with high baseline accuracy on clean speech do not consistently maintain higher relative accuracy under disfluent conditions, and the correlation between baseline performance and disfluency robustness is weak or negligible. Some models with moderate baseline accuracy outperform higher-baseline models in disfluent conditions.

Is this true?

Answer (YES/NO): YES